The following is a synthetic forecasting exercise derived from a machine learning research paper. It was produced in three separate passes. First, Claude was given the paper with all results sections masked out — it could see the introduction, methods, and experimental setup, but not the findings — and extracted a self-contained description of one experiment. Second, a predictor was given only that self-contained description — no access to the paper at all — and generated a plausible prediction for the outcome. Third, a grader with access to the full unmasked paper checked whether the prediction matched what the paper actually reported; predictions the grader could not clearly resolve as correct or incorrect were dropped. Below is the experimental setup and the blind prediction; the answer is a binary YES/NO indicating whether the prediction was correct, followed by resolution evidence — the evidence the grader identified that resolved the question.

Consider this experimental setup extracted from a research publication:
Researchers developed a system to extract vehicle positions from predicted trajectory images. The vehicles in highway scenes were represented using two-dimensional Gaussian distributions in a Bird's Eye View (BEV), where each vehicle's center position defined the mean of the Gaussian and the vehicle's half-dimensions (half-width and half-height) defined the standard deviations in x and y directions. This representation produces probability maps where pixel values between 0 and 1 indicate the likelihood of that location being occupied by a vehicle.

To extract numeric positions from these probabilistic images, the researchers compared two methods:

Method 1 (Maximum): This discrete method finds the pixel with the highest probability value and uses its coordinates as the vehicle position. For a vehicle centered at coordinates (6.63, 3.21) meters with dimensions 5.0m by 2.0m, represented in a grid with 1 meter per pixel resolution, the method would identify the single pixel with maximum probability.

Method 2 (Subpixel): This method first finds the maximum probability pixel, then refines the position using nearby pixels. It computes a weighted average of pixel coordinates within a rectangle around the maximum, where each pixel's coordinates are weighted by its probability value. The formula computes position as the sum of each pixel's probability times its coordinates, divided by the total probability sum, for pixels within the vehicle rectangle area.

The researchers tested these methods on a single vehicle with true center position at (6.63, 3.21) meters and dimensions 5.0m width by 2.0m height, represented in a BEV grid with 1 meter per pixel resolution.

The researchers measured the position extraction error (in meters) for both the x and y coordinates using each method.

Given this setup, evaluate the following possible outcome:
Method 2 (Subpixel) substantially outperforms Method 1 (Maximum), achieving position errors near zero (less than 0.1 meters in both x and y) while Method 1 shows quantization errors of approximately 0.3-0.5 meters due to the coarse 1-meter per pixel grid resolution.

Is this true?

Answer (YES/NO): NO